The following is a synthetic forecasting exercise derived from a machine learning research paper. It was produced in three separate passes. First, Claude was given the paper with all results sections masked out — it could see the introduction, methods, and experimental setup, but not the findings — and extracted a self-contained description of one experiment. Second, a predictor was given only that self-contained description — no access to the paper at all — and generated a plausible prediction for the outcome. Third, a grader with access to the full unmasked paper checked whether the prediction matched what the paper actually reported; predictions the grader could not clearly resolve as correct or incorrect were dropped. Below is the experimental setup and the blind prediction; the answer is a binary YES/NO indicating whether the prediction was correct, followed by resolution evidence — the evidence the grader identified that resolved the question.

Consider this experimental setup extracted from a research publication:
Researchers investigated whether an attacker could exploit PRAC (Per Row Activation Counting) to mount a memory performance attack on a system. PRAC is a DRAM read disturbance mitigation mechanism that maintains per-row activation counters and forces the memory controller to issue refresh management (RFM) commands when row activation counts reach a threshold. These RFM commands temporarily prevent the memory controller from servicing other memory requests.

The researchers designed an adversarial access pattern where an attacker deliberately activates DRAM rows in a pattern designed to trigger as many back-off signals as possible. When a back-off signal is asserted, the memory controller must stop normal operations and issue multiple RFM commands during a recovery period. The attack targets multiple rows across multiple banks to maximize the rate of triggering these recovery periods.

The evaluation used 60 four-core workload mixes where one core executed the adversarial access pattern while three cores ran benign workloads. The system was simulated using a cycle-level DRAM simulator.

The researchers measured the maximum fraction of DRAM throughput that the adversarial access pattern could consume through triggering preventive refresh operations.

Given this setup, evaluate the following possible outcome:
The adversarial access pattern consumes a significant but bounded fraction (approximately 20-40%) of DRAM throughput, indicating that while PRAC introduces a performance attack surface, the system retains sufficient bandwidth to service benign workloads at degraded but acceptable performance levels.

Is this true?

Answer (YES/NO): NO